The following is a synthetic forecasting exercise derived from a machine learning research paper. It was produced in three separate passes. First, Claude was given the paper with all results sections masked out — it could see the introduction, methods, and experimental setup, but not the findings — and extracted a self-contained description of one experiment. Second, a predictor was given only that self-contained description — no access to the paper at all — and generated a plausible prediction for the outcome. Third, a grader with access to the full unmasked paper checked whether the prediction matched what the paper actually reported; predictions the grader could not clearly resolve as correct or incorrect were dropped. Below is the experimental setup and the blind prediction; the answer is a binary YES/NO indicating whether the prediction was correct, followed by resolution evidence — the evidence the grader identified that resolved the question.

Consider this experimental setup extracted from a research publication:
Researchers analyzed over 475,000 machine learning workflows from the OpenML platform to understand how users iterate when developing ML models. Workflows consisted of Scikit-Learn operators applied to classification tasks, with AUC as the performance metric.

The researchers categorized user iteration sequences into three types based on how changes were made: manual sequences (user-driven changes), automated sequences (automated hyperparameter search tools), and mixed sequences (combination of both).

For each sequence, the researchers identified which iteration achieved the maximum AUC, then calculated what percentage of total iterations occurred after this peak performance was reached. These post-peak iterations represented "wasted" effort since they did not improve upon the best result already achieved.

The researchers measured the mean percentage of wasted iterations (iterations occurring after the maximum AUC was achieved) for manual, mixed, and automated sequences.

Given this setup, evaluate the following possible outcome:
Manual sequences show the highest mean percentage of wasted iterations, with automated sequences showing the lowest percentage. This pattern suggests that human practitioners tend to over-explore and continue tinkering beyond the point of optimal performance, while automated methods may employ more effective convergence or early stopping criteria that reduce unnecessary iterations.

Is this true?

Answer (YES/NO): NO